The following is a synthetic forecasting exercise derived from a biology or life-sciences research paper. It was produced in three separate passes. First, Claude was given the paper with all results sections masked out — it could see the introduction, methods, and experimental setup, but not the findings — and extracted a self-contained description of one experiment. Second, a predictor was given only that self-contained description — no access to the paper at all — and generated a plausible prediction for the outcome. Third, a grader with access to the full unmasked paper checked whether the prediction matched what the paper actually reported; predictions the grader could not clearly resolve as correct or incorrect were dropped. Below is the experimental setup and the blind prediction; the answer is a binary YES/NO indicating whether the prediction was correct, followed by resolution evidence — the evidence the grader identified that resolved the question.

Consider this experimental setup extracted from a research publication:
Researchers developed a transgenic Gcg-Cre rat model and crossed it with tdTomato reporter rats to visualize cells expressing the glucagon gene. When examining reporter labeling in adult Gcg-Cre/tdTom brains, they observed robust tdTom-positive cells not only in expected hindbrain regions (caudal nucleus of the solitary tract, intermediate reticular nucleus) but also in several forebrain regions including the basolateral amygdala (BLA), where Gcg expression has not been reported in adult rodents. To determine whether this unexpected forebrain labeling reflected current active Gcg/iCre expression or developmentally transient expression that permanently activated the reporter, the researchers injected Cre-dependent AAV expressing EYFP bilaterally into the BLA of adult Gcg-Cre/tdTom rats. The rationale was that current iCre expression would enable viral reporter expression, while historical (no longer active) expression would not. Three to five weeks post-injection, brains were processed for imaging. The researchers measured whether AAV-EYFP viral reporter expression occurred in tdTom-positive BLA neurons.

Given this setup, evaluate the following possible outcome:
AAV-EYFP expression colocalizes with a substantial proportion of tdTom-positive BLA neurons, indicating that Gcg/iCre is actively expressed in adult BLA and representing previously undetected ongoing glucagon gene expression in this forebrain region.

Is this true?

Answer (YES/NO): NO